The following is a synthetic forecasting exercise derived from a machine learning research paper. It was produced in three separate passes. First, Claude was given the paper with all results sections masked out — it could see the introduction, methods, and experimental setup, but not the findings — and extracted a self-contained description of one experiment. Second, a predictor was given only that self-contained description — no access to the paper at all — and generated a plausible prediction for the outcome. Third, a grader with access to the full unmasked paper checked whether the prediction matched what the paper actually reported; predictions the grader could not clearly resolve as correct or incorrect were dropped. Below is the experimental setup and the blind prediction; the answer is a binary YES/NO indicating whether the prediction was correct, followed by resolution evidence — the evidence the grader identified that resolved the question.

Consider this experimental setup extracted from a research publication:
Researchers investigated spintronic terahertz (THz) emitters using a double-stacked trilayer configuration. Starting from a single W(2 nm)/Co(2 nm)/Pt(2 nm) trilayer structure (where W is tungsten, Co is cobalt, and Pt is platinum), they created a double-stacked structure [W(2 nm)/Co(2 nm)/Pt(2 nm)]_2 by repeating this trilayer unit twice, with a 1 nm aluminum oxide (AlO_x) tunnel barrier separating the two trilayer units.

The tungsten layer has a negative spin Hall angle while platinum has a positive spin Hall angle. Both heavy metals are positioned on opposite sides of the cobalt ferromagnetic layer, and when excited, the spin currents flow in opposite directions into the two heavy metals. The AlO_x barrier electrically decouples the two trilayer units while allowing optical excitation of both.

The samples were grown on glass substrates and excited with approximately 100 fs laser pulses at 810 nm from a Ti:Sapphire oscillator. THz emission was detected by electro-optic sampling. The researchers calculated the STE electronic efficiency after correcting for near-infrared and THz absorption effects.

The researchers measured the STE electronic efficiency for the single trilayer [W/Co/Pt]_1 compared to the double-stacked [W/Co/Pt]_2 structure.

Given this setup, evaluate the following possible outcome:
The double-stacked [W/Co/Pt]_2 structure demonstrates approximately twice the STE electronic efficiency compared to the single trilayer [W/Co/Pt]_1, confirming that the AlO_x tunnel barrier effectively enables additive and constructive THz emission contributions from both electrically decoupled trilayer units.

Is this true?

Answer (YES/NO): NO